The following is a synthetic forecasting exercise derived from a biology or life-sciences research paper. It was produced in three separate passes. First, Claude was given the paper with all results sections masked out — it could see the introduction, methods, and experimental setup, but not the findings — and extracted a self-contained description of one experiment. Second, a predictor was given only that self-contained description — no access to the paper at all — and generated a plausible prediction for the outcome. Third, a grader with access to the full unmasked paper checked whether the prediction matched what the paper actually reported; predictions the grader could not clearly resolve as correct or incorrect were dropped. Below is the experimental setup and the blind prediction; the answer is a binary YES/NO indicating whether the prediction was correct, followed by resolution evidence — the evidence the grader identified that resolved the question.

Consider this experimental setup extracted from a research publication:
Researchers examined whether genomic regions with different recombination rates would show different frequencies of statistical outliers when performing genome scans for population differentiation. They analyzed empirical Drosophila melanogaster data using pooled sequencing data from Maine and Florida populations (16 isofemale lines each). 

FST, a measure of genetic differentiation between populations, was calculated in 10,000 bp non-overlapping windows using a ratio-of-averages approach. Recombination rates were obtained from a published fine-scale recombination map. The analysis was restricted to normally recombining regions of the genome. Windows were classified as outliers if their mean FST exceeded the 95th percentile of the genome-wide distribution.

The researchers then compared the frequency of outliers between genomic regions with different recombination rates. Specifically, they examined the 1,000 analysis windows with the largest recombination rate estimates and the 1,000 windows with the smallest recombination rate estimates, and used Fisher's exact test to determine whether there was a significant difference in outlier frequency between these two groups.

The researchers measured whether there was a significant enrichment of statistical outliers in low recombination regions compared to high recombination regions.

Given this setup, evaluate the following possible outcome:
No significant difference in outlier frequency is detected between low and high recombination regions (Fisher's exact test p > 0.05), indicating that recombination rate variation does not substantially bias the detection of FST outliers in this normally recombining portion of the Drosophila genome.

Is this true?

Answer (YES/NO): NO